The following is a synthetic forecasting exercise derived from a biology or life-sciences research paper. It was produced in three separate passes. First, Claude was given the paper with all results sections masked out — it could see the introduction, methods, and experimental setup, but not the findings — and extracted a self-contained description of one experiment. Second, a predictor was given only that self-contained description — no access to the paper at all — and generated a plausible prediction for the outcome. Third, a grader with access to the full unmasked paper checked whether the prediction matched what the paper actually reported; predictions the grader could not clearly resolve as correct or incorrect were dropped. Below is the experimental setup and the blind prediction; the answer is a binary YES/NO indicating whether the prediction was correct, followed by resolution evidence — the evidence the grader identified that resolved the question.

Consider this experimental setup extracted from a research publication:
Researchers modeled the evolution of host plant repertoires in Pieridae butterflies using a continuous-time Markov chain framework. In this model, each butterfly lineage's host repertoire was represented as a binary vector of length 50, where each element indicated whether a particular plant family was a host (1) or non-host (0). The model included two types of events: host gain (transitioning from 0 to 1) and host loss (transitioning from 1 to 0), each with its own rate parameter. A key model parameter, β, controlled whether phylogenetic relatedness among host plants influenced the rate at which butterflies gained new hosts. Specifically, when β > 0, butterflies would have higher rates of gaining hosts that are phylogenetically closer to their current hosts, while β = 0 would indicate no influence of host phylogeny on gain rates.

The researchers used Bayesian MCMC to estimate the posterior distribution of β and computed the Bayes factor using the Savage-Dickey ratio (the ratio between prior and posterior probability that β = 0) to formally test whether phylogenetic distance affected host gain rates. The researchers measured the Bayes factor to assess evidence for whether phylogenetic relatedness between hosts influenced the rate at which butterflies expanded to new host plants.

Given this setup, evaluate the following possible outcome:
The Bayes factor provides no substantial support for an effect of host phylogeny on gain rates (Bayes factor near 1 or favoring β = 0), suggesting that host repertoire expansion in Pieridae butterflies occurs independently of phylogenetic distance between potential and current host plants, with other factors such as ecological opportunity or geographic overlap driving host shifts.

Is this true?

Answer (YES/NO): NO